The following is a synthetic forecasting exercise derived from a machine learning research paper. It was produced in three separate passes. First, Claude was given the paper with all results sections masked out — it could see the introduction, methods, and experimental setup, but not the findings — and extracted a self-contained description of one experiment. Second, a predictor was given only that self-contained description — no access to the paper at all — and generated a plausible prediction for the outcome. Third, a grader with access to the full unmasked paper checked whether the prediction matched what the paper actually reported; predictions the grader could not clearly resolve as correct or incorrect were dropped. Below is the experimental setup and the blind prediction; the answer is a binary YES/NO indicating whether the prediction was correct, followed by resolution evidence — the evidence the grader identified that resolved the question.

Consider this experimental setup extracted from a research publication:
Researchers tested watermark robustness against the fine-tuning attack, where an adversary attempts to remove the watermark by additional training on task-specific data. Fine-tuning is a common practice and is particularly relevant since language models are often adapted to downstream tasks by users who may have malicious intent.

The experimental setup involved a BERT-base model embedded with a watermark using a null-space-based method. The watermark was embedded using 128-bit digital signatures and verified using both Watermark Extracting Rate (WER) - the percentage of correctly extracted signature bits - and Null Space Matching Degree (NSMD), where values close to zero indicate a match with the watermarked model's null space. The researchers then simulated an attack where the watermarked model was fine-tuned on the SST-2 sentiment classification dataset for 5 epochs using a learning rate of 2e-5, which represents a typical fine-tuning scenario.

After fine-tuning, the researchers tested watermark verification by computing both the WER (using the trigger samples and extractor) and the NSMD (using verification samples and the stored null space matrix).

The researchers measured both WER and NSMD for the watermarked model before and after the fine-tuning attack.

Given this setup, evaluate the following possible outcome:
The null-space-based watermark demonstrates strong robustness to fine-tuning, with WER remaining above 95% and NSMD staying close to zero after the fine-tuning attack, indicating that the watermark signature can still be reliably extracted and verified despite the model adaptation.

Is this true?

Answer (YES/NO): NO